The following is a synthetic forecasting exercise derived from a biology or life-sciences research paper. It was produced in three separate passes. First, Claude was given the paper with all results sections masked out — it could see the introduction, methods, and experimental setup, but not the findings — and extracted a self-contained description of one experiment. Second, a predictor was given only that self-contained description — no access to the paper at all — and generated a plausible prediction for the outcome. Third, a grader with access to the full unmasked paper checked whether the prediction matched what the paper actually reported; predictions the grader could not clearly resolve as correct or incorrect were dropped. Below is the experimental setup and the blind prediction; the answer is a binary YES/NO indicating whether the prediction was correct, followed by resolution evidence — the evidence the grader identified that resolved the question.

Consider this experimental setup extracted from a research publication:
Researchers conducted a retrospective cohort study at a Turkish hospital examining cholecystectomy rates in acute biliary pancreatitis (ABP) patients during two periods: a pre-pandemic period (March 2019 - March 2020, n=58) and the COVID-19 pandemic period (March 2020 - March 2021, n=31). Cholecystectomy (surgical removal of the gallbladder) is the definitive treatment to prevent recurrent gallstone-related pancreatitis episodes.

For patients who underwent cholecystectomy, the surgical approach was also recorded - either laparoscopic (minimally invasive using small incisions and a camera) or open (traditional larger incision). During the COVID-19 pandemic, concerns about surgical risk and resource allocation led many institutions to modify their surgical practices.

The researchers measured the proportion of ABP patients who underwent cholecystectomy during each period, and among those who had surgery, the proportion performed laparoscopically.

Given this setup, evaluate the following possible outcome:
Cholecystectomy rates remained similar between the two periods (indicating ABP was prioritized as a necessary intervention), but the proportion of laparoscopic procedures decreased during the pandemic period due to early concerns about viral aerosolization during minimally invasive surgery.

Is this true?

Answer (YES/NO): NO